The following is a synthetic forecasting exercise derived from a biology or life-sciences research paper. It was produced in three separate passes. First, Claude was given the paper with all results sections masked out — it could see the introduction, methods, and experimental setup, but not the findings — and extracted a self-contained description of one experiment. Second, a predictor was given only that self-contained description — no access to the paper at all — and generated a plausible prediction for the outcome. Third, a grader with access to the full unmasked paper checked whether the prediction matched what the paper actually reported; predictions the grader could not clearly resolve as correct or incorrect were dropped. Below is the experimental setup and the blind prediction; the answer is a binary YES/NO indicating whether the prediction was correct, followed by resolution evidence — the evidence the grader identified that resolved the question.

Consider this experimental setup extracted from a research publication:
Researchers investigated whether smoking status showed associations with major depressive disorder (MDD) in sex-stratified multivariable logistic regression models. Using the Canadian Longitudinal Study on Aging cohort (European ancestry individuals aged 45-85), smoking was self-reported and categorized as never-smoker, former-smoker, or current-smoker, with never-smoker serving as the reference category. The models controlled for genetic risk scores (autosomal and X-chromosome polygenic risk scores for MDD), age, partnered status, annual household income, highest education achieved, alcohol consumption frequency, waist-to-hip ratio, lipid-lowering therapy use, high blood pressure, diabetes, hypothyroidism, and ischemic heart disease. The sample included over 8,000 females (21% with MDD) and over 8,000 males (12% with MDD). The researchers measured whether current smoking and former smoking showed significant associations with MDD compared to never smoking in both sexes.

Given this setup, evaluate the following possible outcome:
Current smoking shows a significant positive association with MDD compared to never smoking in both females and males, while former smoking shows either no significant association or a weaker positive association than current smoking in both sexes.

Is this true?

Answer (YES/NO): YES